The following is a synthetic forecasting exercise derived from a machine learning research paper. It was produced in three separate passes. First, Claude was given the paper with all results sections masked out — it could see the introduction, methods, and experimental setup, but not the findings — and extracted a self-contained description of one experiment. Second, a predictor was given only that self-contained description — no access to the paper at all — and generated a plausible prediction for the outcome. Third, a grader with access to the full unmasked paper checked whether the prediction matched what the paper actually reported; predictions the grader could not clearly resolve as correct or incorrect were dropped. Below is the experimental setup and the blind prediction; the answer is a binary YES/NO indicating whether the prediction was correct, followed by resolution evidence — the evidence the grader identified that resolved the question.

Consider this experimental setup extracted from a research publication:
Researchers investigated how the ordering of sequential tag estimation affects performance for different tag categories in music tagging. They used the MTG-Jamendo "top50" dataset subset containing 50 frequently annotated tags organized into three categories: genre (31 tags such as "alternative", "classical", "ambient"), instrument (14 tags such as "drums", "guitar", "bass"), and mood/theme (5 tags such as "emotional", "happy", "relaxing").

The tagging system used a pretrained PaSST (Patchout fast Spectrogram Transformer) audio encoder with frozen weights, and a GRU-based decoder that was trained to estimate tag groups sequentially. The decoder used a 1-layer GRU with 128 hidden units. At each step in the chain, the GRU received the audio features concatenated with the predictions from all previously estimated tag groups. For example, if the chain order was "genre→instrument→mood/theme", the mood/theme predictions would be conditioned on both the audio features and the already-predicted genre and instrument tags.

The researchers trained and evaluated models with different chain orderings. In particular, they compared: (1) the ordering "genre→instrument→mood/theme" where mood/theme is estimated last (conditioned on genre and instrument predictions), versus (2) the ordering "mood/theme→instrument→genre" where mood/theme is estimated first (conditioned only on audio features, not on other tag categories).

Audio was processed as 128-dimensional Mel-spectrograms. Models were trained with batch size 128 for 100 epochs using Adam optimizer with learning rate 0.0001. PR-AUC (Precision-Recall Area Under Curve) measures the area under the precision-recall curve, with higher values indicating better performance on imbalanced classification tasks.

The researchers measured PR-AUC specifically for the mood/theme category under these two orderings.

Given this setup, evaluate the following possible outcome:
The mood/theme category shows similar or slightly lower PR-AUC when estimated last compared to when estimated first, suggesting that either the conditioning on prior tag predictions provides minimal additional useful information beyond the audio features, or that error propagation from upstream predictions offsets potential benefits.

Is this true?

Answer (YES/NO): NO